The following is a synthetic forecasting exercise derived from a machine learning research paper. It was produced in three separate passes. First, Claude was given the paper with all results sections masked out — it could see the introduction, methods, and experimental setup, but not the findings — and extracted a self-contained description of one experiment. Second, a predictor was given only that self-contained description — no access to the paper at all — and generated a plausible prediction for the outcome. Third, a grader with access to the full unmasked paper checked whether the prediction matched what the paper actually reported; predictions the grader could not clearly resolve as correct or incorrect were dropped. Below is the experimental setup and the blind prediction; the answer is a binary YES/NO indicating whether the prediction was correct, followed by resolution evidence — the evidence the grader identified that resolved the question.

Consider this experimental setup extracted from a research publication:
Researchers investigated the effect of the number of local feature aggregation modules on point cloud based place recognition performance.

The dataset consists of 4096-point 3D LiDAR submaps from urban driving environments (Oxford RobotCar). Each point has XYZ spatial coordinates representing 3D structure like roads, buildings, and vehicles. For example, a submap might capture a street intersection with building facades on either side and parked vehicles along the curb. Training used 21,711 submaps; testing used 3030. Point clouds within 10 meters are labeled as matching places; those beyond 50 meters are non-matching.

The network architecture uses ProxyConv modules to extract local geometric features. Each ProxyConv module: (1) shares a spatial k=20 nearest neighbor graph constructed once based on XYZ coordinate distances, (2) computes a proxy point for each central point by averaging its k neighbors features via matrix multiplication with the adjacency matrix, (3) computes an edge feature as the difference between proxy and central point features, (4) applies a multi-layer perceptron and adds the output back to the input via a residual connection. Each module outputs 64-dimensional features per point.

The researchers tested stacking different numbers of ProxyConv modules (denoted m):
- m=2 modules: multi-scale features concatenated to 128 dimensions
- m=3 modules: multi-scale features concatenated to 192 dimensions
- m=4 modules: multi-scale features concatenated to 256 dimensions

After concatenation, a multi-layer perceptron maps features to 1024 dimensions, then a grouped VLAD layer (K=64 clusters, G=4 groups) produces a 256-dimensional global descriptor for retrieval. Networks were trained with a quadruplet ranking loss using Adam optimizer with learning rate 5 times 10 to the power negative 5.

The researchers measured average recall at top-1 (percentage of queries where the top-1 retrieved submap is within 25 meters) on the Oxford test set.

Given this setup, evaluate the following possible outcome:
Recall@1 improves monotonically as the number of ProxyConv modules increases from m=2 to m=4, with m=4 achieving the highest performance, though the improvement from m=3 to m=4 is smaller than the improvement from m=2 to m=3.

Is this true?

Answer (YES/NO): NO